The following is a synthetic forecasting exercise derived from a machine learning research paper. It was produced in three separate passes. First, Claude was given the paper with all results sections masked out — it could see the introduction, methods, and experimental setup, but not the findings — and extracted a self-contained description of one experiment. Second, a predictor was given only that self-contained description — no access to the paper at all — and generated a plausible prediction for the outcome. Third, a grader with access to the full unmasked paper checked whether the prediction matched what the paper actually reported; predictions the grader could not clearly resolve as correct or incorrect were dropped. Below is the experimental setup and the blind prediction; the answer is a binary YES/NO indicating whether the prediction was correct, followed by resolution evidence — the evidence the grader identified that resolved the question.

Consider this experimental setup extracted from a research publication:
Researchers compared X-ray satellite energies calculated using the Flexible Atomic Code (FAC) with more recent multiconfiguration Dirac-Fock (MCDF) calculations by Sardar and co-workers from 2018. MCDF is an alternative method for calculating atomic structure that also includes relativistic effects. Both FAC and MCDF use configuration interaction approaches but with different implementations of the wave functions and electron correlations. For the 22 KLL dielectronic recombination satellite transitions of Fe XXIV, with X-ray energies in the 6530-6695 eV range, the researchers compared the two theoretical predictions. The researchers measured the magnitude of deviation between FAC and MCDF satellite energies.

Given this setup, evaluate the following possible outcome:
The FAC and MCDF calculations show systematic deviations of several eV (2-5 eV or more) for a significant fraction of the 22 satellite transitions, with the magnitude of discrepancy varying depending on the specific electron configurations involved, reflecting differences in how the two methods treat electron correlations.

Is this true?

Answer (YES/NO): NO